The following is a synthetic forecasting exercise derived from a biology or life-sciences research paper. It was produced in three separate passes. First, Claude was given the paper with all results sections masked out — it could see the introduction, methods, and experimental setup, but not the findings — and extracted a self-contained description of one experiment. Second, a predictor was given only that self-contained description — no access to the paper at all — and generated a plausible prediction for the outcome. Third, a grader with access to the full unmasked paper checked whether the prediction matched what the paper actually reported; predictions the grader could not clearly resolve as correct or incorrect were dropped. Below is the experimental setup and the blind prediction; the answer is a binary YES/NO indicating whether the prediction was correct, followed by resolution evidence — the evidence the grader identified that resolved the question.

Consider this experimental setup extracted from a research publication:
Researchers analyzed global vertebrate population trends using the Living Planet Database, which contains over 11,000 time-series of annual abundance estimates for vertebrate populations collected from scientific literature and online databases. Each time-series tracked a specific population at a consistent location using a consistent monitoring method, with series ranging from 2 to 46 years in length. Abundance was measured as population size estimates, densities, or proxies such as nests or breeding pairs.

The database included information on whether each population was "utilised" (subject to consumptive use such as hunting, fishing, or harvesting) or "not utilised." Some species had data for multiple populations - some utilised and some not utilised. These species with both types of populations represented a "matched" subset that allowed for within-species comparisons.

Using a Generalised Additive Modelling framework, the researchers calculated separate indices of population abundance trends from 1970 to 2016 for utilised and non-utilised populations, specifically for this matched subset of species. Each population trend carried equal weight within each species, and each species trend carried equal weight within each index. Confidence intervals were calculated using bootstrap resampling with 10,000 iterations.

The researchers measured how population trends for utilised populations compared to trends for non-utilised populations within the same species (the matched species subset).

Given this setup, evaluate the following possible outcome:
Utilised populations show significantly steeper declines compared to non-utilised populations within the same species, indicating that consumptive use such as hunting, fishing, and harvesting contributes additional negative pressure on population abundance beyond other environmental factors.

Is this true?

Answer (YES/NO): NO